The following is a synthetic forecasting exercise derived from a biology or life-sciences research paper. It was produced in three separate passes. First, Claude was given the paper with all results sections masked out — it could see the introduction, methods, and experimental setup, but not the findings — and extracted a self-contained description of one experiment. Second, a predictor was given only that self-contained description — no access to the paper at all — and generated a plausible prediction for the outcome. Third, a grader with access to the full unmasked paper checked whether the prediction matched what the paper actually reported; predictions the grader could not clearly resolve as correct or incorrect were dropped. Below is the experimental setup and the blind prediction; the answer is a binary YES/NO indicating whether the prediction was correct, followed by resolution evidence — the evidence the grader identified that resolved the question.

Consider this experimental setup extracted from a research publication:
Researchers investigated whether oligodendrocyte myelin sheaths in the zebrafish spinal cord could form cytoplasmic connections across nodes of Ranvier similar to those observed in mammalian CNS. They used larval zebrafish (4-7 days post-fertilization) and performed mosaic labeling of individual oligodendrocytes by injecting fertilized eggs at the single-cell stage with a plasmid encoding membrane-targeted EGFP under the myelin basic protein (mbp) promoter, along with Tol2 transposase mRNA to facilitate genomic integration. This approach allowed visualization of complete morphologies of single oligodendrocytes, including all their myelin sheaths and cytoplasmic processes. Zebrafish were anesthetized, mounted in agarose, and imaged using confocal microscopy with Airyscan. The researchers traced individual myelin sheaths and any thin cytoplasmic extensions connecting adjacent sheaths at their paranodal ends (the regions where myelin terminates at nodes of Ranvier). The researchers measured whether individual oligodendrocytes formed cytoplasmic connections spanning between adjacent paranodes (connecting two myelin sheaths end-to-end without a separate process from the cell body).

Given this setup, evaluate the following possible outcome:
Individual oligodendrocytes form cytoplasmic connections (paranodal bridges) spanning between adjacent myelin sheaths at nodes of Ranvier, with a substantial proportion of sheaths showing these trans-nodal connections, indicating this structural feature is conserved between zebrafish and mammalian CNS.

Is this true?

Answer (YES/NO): YES